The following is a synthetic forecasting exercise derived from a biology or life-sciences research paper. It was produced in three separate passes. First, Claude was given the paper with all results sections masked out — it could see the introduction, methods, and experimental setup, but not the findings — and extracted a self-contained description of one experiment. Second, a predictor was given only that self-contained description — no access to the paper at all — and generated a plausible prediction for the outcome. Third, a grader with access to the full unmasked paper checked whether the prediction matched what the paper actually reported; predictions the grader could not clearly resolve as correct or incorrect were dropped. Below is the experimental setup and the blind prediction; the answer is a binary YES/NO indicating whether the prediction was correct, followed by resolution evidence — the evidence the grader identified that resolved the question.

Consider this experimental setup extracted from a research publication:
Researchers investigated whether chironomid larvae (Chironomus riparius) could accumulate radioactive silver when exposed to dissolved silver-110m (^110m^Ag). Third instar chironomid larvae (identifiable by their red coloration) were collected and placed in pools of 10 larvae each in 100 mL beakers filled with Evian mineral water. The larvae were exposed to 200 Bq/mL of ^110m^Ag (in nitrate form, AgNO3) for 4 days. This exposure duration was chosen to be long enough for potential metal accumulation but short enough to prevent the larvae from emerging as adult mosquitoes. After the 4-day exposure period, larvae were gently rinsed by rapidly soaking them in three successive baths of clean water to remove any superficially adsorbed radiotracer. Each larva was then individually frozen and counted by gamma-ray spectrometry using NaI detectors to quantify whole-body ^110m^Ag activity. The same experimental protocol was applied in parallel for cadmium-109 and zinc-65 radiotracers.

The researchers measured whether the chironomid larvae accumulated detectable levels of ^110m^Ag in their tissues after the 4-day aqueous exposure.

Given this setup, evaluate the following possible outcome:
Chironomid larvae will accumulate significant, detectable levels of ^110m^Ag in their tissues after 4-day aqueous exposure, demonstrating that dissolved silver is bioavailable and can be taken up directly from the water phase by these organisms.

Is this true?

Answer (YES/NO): NO